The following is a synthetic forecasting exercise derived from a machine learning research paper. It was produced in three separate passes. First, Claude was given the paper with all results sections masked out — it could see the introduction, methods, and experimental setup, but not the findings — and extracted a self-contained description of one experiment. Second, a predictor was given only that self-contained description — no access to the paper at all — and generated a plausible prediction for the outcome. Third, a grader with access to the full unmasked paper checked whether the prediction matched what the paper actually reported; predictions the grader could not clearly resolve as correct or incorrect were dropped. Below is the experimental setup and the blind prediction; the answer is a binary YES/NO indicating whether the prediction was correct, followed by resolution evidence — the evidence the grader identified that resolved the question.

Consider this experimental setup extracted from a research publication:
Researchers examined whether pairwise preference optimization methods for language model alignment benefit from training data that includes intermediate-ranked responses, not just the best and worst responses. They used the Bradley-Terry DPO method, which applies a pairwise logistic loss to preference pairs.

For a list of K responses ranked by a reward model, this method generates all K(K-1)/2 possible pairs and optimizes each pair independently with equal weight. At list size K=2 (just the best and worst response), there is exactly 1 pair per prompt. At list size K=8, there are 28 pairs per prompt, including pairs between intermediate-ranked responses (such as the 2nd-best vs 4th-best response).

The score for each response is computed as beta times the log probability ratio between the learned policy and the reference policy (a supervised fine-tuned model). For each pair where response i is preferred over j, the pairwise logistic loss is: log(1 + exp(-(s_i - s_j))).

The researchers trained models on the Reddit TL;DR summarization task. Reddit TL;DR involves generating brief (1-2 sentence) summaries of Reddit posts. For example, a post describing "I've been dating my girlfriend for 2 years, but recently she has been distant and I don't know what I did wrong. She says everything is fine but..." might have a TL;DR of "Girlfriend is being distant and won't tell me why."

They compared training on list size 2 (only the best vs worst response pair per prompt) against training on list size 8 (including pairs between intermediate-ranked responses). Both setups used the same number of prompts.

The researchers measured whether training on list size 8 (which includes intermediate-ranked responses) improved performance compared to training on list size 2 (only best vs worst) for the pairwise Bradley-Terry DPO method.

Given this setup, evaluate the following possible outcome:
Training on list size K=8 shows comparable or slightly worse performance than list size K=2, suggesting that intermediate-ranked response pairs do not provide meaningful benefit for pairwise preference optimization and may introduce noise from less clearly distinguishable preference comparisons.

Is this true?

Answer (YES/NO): NO